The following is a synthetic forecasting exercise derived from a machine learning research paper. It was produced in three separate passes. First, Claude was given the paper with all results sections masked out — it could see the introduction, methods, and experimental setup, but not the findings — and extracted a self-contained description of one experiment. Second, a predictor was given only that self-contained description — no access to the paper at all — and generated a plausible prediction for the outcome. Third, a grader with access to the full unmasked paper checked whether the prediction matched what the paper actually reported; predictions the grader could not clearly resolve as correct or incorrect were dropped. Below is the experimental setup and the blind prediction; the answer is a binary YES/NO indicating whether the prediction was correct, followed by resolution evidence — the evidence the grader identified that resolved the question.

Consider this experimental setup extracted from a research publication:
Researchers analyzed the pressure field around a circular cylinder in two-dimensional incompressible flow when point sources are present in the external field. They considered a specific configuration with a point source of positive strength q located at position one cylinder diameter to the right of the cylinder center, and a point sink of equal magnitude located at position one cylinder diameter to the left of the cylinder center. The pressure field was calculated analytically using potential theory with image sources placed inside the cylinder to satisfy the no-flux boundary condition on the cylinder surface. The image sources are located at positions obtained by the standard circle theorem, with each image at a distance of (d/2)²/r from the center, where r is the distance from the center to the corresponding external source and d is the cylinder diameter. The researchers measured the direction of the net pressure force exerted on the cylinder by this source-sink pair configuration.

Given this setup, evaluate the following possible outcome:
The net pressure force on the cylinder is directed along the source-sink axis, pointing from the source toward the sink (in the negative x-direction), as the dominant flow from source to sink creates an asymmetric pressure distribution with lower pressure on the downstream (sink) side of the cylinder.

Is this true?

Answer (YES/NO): NO